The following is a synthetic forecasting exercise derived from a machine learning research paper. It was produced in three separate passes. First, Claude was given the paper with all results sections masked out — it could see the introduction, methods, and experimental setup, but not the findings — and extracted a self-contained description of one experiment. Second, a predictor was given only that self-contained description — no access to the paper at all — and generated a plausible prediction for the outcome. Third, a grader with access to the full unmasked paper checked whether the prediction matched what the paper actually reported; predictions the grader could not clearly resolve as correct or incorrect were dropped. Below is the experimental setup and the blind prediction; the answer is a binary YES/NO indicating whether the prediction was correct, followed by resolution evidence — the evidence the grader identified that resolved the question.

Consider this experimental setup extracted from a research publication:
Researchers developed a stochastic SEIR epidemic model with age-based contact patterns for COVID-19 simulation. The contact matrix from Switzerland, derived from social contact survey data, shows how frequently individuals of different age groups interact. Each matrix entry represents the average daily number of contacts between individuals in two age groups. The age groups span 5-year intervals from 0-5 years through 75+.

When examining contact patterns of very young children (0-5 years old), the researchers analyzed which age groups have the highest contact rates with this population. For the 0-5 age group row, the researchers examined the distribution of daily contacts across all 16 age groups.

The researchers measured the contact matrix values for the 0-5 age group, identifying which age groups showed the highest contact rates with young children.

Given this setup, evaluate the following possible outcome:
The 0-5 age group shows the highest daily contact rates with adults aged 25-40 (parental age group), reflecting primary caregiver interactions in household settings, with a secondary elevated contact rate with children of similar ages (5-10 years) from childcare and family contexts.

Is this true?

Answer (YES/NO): NO